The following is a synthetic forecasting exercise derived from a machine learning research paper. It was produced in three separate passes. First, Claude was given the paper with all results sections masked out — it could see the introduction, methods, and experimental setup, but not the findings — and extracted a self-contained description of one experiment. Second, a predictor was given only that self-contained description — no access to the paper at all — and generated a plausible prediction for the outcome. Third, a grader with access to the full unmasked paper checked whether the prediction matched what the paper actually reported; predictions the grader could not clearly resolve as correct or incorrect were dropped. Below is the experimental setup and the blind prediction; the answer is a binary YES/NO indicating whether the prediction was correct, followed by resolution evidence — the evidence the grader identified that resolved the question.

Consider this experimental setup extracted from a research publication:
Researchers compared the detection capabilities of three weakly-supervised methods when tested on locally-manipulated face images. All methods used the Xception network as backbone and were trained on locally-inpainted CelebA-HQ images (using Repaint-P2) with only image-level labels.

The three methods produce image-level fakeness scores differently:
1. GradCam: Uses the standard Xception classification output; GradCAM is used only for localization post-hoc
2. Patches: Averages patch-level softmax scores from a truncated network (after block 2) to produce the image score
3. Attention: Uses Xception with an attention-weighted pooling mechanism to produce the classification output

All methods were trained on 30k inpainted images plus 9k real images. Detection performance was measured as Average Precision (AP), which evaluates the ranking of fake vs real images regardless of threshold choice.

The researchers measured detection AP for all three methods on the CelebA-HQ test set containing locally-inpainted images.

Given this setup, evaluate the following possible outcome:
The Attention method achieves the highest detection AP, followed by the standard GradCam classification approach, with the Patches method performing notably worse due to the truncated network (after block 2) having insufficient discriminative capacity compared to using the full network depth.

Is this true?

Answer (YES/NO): NO